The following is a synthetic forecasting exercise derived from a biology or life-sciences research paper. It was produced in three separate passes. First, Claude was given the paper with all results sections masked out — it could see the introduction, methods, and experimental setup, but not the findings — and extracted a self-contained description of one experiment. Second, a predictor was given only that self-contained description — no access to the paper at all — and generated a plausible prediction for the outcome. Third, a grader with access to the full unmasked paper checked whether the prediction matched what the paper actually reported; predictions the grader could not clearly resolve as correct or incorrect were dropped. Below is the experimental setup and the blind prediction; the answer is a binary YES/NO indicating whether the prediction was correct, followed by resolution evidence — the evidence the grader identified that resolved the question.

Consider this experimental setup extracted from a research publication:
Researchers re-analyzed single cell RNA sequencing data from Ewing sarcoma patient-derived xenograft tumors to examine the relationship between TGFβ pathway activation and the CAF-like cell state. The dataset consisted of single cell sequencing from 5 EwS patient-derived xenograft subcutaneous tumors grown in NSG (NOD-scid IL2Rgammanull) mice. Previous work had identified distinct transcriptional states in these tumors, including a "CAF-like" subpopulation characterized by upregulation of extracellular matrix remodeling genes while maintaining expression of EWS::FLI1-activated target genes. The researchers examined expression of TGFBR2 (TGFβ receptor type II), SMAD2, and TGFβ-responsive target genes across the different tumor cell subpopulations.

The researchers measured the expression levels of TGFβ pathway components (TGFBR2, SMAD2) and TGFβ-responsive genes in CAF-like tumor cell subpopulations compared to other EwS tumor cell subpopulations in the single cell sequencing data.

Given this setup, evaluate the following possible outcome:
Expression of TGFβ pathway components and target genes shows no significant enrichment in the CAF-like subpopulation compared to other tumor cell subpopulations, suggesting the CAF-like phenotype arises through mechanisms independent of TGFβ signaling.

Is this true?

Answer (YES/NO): NO